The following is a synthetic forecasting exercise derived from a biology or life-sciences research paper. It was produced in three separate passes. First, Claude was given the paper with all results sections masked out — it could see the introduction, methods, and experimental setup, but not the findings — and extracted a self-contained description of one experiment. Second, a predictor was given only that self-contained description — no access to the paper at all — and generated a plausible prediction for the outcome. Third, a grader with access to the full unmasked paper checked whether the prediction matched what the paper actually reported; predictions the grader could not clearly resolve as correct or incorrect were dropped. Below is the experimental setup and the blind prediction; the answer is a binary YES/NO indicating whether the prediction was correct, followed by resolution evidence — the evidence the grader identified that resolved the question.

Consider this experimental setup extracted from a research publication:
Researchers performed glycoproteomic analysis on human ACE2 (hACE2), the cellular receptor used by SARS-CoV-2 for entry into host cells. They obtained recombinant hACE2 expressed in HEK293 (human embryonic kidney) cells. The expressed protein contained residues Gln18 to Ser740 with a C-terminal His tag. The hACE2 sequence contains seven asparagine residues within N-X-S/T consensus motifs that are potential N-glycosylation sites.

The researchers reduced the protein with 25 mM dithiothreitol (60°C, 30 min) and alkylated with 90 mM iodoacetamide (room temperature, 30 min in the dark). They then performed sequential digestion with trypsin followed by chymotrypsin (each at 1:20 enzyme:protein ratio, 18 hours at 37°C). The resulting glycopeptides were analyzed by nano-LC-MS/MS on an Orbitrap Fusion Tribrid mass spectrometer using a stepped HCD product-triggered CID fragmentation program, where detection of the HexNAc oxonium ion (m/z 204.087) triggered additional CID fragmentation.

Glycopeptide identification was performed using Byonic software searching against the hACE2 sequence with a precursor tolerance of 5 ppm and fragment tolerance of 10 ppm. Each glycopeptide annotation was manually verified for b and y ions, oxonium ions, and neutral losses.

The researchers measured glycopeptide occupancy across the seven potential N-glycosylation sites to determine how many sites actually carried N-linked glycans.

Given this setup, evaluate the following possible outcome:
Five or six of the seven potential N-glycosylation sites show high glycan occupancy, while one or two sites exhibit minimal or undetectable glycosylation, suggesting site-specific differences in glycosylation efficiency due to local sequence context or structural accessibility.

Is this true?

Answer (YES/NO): NO